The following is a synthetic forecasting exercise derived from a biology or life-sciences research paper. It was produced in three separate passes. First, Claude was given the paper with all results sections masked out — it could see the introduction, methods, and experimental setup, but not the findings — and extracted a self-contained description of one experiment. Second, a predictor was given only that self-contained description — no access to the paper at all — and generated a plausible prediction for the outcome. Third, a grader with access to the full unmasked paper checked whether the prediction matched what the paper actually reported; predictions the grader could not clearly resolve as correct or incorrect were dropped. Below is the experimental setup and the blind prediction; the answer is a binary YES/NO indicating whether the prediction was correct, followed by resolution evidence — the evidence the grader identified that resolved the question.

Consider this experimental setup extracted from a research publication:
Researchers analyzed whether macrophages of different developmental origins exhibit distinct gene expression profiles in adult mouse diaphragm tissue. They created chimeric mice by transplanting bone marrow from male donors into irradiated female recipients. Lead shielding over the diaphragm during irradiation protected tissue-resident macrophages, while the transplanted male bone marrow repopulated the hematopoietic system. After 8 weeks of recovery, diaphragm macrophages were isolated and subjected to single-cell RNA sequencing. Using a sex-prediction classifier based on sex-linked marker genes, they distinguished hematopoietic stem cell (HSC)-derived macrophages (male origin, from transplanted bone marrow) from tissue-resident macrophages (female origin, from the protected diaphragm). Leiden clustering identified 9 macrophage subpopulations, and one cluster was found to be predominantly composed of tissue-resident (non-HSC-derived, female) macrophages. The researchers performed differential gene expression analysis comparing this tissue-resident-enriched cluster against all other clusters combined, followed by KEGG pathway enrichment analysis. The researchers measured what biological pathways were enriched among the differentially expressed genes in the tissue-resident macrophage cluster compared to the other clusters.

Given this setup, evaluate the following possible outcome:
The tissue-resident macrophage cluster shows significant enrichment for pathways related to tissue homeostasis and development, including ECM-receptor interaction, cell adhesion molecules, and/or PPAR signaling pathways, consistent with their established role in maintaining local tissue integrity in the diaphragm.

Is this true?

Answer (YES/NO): NO